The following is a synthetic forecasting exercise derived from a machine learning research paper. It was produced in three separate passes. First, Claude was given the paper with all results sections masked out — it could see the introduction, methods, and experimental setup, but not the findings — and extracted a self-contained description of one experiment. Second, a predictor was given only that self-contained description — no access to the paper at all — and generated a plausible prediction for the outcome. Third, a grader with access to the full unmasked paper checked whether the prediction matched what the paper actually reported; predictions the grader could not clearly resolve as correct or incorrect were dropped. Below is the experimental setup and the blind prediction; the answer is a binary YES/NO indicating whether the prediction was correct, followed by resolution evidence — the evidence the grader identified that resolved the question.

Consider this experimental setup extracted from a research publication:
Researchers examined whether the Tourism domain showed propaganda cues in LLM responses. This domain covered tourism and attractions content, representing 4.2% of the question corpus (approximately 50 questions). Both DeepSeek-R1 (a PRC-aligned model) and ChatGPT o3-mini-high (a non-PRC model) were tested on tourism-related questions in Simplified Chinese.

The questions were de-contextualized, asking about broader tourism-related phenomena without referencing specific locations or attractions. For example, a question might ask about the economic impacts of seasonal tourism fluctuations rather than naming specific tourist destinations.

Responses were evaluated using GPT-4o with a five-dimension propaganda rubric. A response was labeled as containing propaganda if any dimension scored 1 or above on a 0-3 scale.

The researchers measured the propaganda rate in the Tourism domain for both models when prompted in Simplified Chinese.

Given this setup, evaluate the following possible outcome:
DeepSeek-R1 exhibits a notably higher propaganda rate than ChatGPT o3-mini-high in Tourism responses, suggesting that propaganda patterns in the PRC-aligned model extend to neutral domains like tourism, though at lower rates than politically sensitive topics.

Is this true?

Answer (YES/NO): NO